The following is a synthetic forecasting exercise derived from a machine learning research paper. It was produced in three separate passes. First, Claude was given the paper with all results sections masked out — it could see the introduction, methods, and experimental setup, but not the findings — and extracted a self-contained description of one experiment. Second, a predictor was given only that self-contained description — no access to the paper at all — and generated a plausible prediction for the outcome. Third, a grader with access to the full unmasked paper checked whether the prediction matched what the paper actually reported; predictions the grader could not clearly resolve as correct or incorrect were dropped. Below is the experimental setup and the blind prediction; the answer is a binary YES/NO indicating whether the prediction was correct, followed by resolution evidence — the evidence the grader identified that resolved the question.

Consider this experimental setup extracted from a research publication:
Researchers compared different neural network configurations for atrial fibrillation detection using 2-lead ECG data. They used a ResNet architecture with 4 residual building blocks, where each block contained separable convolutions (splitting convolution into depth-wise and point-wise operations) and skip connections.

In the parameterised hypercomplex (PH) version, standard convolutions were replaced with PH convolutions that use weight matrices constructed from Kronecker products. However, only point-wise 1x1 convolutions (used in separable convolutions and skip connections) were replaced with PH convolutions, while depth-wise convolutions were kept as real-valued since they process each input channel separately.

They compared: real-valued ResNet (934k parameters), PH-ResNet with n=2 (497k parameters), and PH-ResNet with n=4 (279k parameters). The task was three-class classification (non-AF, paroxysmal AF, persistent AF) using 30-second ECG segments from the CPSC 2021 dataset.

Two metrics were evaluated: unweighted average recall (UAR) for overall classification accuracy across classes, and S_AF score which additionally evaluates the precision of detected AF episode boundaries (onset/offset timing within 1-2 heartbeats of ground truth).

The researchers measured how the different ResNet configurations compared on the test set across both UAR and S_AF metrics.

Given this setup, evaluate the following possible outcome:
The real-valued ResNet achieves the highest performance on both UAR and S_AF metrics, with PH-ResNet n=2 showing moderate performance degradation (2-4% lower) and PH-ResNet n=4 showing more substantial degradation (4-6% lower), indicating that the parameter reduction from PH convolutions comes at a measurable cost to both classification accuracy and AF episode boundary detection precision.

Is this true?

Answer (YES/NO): NO